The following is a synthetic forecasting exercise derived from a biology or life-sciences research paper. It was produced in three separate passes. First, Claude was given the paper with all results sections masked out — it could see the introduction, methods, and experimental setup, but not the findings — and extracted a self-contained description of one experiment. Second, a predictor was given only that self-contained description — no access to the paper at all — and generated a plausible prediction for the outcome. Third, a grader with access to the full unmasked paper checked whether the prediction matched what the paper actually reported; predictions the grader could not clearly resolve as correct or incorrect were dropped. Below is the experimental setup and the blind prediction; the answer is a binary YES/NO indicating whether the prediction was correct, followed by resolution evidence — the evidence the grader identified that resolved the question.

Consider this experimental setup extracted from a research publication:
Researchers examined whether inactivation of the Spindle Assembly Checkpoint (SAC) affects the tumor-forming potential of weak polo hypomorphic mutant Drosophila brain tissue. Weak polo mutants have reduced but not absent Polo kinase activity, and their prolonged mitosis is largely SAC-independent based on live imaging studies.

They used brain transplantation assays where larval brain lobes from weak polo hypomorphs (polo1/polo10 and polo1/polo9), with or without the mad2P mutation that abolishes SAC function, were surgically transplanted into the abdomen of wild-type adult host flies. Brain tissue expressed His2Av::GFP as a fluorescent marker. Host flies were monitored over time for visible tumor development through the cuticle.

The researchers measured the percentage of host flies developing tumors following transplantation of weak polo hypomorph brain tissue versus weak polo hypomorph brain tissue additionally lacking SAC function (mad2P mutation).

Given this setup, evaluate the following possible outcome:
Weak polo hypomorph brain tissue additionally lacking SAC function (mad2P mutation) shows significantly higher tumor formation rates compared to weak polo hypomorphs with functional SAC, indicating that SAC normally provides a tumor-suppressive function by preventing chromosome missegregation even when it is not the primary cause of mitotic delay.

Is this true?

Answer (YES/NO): YES